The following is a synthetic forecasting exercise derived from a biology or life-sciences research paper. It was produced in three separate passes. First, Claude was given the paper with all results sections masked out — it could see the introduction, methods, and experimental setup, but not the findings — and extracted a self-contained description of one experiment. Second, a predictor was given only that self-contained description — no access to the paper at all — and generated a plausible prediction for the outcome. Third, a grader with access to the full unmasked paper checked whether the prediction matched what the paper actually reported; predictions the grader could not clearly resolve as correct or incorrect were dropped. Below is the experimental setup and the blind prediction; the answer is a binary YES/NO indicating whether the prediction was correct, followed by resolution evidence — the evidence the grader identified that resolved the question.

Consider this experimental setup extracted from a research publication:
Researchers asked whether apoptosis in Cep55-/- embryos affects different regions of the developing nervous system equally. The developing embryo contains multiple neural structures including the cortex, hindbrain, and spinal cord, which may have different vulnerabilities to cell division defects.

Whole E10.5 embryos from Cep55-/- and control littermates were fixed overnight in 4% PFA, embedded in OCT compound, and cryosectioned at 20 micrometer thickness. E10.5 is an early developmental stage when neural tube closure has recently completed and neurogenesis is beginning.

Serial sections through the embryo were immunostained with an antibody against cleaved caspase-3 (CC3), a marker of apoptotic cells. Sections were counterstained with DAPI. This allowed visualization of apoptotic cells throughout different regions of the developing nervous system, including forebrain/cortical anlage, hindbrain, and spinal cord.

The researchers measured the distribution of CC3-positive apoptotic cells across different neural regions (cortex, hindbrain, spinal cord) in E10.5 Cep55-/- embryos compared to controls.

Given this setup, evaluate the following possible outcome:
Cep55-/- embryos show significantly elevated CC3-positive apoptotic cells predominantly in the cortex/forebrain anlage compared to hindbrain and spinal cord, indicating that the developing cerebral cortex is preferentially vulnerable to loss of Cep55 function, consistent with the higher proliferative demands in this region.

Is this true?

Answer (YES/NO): NO